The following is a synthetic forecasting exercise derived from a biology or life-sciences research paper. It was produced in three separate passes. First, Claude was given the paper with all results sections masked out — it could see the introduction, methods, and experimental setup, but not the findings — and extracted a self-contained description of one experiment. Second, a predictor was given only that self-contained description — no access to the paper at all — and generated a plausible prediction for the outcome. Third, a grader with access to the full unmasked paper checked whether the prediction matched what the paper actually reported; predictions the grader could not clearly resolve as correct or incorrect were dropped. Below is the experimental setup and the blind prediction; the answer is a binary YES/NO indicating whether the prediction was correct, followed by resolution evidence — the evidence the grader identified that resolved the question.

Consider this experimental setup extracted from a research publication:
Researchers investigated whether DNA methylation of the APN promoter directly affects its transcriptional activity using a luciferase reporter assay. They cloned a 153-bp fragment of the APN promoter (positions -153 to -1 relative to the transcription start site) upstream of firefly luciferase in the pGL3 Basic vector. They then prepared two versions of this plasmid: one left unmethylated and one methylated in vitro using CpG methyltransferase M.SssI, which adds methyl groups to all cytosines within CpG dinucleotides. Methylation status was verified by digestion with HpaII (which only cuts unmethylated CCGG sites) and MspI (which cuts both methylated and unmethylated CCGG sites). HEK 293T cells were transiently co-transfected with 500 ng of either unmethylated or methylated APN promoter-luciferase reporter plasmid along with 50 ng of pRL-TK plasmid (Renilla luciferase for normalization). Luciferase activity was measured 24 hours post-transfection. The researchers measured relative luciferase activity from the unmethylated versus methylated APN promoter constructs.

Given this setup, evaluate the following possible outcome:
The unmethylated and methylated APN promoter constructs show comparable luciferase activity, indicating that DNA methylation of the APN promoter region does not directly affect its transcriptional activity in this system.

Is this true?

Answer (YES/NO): NO